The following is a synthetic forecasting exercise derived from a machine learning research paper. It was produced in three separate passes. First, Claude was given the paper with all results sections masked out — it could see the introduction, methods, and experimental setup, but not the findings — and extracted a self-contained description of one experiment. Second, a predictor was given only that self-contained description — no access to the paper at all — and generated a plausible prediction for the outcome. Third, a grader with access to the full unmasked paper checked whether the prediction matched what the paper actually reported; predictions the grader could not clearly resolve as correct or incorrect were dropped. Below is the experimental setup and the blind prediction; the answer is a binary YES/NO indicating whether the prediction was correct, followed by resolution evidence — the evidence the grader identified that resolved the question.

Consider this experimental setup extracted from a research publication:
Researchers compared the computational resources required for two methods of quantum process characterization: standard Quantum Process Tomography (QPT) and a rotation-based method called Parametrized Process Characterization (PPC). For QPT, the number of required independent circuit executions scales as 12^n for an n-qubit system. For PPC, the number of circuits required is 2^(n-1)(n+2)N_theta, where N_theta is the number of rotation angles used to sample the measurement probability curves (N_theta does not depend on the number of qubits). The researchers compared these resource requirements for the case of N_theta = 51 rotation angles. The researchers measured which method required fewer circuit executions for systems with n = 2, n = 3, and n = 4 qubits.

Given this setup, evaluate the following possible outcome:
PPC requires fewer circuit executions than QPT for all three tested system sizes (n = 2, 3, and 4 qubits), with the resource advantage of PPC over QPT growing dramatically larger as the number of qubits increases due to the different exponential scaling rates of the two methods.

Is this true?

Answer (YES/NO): NO